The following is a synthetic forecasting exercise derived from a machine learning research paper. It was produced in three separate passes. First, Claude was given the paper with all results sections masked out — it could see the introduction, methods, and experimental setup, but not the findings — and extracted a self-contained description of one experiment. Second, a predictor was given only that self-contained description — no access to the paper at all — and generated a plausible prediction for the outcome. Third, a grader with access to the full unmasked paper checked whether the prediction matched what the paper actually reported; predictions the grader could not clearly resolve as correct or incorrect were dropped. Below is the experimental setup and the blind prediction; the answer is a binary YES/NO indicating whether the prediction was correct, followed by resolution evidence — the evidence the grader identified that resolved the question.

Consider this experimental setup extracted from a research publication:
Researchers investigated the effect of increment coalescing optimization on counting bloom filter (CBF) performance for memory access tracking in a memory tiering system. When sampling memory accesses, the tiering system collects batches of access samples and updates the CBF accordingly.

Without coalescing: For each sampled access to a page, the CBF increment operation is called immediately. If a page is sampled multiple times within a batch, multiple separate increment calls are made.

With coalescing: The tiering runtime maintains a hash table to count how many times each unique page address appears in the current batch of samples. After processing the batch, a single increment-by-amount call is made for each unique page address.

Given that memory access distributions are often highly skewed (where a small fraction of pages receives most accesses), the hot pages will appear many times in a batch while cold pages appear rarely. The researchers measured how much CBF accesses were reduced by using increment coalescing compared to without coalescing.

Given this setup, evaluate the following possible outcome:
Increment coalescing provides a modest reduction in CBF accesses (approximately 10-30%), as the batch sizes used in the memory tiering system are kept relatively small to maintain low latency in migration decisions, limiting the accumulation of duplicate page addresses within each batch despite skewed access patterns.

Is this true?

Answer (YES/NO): NO